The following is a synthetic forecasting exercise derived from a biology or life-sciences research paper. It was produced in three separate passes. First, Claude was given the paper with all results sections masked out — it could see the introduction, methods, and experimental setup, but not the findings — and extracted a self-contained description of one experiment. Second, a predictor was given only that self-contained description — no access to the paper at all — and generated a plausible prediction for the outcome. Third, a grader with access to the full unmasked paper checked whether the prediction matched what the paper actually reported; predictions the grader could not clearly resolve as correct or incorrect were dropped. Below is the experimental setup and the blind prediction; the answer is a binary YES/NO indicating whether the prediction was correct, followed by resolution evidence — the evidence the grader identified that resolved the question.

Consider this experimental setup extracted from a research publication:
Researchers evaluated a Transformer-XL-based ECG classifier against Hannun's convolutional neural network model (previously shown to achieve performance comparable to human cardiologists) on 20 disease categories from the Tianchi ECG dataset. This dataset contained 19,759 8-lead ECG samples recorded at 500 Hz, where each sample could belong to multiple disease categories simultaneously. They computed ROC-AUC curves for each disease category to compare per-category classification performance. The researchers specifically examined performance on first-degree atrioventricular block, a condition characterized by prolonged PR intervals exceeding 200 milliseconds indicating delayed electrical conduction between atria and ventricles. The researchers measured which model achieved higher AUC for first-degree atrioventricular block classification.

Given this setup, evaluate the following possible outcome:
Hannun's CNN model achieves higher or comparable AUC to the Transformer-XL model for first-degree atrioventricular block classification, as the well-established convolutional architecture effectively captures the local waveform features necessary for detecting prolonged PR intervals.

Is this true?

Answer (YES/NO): YES